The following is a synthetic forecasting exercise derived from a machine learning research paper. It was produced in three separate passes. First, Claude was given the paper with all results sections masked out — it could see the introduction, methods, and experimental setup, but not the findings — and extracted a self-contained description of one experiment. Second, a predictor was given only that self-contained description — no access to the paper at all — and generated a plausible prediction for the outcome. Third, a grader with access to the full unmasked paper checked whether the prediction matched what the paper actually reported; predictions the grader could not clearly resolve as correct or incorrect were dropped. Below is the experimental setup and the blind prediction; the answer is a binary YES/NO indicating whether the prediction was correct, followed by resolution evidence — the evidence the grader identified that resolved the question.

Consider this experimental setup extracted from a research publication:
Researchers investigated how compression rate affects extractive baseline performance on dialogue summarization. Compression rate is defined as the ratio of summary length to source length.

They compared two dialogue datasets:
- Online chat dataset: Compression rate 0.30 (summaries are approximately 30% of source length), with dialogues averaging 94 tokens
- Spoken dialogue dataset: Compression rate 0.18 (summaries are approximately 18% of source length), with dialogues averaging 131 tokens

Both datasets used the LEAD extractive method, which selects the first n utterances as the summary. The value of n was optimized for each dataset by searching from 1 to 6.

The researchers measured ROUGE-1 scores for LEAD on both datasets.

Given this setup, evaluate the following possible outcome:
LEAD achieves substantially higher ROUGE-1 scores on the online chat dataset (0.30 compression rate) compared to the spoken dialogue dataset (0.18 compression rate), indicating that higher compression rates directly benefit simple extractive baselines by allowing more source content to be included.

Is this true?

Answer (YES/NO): YES